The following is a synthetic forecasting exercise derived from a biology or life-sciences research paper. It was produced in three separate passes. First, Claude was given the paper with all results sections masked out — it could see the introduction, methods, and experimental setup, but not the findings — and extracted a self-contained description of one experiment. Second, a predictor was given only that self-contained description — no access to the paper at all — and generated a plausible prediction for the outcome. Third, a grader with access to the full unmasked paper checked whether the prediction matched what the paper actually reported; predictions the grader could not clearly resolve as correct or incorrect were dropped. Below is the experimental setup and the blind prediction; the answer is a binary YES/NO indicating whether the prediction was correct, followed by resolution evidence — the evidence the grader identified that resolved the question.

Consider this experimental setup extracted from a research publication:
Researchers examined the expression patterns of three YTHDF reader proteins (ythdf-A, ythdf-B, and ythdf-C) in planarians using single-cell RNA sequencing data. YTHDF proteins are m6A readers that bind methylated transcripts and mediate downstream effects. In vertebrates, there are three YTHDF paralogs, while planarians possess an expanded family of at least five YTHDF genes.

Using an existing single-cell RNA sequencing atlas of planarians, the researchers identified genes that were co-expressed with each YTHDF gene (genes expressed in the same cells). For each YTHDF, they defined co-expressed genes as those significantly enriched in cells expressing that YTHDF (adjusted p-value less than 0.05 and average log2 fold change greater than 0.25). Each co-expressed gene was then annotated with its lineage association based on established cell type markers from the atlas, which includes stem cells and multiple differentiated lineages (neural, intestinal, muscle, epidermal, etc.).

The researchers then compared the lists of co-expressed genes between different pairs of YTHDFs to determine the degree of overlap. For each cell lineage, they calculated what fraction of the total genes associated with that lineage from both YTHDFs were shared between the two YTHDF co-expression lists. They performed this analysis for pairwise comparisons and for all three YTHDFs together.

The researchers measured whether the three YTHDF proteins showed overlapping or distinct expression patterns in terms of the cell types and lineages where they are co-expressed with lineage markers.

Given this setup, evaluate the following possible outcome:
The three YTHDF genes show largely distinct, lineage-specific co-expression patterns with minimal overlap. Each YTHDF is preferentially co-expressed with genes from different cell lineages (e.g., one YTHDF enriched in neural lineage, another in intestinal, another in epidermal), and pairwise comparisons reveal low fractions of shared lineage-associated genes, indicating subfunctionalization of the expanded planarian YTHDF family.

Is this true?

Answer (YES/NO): NO